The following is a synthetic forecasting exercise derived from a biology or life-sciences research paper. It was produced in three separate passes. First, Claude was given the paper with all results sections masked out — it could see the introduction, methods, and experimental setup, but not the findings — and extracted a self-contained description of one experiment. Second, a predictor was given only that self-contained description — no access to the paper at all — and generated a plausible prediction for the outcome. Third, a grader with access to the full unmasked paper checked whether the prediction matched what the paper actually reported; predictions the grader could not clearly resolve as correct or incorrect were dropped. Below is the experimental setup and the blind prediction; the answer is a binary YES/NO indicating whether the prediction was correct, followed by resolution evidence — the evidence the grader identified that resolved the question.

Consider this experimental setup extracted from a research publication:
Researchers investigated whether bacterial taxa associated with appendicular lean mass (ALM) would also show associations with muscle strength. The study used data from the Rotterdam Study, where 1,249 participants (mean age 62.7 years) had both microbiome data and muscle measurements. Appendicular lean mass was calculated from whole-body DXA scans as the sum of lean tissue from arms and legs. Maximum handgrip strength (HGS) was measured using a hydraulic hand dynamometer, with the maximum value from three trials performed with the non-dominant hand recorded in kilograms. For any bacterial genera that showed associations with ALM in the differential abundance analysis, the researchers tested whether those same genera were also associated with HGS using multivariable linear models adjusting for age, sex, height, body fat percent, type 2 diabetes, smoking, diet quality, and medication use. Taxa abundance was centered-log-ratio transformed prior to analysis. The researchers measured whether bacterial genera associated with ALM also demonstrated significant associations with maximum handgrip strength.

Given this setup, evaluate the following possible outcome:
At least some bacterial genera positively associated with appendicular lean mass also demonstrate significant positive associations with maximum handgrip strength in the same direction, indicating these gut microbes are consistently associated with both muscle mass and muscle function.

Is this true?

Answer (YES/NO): NO